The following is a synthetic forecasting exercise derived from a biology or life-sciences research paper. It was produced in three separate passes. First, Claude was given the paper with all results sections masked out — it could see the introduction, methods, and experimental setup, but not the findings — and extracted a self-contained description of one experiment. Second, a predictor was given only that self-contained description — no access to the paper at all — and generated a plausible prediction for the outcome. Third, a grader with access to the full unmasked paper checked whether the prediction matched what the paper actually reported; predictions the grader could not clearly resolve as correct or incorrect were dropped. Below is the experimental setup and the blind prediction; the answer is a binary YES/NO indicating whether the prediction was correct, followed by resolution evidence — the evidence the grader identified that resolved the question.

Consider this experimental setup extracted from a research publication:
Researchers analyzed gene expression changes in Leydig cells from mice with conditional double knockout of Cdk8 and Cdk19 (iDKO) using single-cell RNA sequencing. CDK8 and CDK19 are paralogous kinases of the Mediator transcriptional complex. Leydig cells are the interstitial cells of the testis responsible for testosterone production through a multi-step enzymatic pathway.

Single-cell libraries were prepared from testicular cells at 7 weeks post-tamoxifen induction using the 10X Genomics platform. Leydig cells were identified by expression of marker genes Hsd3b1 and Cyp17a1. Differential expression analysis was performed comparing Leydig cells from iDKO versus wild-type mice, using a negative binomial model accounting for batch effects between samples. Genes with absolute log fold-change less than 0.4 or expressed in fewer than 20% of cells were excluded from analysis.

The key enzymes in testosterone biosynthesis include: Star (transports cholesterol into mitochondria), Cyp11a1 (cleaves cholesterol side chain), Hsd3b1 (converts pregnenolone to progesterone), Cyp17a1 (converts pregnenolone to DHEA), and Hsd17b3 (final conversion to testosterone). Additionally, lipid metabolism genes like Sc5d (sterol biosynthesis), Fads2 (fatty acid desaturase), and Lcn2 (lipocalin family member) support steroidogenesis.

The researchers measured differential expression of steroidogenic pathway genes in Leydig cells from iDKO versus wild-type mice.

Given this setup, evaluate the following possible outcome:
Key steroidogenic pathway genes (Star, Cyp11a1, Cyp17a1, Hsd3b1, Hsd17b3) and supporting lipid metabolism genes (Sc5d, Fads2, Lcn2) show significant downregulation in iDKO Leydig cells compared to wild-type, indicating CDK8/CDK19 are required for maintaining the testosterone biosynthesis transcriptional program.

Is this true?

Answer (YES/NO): NO